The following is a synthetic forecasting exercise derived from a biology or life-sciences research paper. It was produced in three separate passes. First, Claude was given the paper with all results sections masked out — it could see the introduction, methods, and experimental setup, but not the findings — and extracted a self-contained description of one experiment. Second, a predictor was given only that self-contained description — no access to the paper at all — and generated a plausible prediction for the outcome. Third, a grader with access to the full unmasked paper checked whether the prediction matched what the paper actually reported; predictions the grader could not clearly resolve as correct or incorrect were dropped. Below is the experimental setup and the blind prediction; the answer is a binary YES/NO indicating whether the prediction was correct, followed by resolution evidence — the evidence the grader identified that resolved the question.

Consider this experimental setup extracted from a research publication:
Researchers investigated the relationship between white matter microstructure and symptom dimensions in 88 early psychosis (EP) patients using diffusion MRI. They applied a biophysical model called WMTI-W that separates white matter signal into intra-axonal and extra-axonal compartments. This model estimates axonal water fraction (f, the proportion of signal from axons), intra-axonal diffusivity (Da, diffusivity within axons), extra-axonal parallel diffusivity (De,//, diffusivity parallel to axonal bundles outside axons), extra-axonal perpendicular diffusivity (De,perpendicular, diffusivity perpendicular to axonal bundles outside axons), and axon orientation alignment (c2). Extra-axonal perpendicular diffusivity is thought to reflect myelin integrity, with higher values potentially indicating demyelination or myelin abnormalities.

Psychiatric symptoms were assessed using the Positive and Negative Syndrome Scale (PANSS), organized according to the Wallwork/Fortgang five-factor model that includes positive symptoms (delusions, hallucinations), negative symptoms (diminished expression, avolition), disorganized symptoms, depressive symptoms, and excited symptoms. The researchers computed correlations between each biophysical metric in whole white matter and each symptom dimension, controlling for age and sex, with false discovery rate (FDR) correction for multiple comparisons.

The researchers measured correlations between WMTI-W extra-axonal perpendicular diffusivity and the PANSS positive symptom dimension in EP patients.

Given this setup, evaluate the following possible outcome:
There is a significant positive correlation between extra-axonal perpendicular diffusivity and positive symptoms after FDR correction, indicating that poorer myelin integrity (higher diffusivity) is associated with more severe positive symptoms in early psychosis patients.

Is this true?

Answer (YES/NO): NO